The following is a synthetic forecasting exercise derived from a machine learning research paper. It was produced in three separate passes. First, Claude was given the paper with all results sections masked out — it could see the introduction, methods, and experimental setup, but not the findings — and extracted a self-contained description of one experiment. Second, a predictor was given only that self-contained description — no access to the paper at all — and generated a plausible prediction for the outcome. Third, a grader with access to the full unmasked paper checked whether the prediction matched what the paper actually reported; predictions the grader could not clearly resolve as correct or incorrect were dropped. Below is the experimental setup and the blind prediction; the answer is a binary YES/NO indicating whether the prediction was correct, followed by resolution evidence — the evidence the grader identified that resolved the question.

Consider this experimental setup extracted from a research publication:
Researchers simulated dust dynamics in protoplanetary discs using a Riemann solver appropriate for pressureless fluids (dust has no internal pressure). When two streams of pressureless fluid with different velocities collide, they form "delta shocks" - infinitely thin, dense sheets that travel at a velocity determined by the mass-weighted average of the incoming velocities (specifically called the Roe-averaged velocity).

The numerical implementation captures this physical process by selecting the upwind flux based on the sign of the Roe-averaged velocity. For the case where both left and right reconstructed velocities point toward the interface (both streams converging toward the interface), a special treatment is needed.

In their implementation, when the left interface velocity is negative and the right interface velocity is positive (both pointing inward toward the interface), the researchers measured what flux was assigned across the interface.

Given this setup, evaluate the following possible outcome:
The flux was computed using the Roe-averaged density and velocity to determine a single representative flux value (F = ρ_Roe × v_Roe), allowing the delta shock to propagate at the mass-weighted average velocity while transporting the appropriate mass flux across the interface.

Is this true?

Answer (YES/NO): NO